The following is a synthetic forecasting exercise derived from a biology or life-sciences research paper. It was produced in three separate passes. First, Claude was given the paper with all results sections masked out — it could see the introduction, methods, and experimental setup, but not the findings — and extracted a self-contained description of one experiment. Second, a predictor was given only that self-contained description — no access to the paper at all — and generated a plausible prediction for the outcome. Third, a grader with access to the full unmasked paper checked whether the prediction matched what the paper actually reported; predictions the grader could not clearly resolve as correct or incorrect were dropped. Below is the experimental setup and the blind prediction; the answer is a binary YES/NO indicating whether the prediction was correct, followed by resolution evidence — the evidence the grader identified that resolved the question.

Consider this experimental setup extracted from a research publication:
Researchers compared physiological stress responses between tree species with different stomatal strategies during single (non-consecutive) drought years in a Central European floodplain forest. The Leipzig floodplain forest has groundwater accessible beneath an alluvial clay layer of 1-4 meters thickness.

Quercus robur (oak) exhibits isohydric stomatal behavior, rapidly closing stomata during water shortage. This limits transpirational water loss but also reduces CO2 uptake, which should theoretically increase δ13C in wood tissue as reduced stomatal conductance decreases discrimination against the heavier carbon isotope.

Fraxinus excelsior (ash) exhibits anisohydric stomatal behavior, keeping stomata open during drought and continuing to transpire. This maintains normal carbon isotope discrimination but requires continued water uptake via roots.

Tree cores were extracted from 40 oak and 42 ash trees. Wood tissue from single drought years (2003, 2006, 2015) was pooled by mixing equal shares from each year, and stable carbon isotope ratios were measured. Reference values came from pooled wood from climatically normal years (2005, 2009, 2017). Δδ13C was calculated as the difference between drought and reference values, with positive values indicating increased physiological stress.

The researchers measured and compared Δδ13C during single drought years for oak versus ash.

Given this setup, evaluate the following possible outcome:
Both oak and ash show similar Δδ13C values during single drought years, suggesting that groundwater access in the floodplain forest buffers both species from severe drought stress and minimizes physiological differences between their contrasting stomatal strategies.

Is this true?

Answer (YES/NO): NO